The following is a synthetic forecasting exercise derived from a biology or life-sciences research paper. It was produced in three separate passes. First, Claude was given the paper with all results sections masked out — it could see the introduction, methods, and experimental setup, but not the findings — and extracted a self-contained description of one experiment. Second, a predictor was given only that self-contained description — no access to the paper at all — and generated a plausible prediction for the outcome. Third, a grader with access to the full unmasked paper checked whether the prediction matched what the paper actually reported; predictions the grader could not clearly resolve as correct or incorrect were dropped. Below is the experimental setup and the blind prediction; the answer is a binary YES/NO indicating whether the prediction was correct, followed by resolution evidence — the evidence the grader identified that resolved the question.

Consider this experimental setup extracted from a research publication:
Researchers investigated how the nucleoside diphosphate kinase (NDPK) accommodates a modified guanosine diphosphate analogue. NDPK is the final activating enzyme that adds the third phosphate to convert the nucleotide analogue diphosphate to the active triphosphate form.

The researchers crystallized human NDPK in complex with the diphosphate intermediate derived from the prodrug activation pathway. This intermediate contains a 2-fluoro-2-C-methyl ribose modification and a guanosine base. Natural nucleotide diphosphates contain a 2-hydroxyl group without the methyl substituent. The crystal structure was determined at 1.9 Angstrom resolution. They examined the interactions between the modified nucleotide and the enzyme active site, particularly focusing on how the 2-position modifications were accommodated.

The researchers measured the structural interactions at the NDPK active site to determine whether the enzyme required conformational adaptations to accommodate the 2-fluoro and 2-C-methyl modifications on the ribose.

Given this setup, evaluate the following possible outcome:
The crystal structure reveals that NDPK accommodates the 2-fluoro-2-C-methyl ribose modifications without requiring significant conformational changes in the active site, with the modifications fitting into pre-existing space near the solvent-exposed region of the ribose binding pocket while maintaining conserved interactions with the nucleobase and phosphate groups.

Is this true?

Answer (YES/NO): NO